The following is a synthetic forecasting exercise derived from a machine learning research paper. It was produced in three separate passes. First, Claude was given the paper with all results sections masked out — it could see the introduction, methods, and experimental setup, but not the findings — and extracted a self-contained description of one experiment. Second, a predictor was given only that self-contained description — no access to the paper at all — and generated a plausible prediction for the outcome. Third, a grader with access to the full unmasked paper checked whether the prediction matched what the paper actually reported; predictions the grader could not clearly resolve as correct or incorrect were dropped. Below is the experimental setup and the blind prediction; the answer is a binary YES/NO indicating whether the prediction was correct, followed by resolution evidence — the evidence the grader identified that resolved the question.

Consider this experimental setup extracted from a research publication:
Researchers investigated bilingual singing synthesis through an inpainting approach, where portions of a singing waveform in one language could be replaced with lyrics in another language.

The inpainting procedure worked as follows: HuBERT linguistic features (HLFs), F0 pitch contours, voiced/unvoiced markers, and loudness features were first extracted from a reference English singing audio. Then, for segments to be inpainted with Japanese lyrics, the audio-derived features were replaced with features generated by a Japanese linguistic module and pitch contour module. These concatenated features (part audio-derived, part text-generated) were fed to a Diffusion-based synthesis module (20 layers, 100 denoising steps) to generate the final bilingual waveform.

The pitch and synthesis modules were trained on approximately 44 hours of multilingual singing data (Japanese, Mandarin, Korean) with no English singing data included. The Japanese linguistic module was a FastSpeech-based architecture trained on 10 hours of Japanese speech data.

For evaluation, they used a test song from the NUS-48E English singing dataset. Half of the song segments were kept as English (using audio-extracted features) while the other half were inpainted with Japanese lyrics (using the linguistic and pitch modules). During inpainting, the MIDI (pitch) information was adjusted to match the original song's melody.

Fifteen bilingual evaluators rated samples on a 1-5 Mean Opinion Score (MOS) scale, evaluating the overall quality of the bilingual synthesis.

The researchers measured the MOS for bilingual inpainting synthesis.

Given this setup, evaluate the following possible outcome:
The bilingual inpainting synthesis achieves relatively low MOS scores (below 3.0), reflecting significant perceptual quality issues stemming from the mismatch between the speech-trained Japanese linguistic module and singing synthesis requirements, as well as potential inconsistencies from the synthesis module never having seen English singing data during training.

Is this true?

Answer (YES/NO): YES